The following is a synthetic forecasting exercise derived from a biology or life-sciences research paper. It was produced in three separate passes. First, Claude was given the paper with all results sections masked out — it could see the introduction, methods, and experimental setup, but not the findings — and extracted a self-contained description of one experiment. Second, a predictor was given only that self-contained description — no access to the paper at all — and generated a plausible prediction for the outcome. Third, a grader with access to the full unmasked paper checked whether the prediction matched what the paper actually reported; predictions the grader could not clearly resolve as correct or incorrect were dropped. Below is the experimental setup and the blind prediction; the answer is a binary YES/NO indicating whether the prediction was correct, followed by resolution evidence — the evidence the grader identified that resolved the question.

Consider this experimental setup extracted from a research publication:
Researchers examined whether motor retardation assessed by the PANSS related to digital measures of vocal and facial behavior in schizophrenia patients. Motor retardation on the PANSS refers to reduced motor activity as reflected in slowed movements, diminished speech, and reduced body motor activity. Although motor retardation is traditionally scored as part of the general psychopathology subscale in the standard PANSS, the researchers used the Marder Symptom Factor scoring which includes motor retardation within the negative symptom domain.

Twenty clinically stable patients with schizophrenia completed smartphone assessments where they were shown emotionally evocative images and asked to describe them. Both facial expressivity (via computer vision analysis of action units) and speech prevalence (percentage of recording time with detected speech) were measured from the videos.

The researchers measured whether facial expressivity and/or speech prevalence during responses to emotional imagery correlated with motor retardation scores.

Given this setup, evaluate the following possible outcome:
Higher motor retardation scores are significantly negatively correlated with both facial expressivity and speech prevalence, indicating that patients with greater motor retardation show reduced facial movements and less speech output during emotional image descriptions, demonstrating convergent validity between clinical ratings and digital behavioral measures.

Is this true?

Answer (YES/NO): NO